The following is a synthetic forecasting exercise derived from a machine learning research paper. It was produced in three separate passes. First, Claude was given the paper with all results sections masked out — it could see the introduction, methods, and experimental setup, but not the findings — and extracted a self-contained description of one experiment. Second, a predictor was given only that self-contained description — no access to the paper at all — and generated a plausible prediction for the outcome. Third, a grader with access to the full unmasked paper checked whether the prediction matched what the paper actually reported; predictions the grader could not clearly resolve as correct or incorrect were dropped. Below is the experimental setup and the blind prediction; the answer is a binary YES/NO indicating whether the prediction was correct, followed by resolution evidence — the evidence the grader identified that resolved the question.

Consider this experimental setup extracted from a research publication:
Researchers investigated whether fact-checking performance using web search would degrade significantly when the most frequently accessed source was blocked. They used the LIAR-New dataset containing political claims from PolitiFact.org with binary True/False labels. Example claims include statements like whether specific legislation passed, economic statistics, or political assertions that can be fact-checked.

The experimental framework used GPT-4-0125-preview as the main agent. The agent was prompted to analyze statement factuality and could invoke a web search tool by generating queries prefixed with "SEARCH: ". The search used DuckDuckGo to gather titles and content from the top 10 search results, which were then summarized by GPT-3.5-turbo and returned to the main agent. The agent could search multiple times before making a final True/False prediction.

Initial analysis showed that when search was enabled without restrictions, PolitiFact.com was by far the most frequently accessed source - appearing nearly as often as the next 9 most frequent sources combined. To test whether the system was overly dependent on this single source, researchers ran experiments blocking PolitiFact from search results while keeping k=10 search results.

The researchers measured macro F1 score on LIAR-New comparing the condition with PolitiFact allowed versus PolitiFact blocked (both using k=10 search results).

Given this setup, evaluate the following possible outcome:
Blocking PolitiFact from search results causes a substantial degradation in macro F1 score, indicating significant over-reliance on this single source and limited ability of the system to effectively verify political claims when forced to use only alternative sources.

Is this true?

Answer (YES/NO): NO